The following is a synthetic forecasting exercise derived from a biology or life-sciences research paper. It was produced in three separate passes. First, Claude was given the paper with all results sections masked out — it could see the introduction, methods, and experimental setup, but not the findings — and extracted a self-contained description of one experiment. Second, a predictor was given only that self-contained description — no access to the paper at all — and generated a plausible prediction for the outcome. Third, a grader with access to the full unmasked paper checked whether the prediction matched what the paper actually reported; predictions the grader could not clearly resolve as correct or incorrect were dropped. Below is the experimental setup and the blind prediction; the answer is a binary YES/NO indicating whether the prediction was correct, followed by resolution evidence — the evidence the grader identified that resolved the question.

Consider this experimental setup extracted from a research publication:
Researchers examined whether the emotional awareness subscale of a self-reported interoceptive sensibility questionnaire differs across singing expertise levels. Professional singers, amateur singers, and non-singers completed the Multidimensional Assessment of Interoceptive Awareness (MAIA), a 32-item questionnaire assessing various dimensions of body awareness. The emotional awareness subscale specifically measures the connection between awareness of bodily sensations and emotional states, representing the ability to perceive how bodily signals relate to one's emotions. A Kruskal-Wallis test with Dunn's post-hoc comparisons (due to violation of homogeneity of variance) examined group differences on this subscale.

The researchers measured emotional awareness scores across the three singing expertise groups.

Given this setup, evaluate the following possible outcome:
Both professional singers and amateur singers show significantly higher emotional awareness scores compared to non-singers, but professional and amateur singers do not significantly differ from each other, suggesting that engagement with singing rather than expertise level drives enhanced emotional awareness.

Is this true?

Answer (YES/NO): NO